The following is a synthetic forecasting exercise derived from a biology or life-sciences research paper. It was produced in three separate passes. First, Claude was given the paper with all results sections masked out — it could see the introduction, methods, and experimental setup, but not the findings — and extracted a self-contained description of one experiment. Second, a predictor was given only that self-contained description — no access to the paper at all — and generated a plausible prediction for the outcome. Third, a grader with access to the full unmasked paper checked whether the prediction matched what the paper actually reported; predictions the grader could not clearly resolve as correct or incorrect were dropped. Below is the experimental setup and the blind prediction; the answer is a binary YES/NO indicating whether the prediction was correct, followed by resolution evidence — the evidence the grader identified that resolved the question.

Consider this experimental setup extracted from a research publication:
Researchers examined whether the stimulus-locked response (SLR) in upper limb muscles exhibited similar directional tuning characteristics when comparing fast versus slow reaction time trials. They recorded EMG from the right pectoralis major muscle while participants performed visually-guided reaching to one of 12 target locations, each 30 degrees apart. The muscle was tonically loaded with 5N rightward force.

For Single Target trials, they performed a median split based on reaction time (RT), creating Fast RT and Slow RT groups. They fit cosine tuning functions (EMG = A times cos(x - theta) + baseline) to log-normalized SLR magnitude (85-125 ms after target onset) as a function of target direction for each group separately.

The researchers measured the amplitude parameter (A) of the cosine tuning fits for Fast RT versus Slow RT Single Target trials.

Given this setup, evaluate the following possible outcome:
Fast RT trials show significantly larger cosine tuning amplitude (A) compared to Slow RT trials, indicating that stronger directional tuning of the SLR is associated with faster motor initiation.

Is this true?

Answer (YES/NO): YES